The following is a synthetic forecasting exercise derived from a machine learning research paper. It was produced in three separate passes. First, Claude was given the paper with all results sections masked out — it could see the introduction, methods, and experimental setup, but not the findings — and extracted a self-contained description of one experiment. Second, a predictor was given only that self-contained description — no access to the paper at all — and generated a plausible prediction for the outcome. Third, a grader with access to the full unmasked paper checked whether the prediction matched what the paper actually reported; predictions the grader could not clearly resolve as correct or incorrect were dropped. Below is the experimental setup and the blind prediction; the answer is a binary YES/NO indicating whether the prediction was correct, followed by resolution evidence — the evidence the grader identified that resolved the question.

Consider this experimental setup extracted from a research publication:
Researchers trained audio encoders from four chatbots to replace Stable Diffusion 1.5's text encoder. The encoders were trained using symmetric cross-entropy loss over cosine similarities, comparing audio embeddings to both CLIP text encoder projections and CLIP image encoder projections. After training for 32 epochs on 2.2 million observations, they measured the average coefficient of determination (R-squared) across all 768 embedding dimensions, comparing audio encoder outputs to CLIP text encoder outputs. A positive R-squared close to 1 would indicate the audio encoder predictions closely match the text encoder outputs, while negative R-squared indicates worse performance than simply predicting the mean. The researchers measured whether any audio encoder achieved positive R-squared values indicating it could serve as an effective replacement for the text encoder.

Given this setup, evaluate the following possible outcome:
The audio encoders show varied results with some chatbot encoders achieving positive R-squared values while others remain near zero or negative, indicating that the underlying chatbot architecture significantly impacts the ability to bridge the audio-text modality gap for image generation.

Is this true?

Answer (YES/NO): NO